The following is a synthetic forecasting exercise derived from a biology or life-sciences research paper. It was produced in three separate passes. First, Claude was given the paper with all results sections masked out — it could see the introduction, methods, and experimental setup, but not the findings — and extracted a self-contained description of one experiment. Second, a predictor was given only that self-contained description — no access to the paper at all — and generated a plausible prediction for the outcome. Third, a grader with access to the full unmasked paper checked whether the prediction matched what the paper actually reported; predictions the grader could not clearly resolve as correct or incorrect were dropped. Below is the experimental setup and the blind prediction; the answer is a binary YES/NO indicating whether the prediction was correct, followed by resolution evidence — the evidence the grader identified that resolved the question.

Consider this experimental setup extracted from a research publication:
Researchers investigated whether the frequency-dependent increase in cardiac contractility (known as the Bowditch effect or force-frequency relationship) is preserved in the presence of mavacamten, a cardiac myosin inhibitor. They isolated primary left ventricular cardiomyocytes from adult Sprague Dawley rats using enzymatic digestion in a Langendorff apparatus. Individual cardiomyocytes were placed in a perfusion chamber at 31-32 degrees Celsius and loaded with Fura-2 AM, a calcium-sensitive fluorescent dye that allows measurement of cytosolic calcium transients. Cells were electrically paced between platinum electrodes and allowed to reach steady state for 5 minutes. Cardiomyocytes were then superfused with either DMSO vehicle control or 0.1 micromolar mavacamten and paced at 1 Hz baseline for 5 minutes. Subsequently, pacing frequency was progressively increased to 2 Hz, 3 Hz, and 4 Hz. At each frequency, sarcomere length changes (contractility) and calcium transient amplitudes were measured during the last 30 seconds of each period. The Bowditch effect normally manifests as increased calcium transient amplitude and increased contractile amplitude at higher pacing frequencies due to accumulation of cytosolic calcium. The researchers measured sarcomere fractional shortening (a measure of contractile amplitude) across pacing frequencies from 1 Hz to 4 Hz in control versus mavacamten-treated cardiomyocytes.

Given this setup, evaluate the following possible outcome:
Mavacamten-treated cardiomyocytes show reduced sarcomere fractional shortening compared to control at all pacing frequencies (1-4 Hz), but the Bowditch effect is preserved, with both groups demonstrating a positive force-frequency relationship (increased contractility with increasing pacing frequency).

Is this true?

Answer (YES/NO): YES